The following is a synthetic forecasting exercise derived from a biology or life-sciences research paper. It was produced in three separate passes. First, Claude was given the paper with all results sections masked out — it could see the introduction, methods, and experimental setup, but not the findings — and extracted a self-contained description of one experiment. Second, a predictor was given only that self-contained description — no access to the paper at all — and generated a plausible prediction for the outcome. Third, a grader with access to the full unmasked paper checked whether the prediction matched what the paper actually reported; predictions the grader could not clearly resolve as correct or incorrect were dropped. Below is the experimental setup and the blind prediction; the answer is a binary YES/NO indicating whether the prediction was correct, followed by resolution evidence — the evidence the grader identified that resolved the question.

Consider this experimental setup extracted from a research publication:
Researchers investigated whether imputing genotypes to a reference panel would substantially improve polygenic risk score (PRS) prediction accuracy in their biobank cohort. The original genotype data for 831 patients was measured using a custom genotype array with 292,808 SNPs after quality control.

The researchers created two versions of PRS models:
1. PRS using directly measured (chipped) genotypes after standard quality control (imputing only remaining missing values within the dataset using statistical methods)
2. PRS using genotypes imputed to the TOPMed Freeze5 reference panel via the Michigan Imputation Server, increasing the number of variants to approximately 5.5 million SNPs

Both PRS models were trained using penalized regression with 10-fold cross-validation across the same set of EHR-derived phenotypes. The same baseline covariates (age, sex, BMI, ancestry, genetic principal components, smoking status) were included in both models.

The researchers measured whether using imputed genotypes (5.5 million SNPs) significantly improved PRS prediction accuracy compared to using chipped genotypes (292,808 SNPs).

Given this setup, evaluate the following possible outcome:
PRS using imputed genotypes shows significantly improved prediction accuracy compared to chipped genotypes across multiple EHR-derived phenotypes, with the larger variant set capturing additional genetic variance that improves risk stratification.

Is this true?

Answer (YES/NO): NO